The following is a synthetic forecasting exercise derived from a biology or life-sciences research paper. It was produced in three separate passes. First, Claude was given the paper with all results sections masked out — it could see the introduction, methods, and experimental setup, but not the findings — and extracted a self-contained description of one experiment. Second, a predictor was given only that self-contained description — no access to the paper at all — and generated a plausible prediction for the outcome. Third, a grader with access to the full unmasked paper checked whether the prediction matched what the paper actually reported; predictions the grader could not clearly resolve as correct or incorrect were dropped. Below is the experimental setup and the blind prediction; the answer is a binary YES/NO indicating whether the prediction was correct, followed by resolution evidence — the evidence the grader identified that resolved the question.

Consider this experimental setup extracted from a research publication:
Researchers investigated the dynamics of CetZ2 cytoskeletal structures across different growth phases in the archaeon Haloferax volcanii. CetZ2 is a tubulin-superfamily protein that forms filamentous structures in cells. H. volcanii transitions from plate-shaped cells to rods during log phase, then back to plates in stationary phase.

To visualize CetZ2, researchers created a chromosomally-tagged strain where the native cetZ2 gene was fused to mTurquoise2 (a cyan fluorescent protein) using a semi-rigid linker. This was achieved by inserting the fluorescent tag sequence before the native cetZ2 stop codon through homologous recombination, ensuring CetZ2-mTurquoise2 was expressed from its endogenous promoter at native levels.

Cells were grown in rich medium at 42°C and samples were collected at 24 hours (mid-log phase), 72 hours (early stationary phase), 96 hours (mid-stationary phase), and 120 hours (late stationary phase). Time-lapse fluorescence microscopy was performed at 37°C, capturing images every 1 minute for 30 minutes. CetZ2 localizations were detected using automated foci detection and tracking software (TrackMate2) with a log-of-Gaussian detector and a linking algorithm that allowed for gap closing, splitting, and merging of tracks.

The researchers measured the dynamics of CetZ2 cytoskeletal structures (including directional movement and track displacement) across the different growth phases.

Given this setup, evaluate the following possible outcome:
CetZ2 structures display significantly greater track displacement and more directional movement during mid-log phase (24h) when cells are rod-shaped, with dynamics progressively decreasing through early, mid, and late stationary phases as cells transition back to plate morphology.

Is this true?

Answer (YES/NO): NO